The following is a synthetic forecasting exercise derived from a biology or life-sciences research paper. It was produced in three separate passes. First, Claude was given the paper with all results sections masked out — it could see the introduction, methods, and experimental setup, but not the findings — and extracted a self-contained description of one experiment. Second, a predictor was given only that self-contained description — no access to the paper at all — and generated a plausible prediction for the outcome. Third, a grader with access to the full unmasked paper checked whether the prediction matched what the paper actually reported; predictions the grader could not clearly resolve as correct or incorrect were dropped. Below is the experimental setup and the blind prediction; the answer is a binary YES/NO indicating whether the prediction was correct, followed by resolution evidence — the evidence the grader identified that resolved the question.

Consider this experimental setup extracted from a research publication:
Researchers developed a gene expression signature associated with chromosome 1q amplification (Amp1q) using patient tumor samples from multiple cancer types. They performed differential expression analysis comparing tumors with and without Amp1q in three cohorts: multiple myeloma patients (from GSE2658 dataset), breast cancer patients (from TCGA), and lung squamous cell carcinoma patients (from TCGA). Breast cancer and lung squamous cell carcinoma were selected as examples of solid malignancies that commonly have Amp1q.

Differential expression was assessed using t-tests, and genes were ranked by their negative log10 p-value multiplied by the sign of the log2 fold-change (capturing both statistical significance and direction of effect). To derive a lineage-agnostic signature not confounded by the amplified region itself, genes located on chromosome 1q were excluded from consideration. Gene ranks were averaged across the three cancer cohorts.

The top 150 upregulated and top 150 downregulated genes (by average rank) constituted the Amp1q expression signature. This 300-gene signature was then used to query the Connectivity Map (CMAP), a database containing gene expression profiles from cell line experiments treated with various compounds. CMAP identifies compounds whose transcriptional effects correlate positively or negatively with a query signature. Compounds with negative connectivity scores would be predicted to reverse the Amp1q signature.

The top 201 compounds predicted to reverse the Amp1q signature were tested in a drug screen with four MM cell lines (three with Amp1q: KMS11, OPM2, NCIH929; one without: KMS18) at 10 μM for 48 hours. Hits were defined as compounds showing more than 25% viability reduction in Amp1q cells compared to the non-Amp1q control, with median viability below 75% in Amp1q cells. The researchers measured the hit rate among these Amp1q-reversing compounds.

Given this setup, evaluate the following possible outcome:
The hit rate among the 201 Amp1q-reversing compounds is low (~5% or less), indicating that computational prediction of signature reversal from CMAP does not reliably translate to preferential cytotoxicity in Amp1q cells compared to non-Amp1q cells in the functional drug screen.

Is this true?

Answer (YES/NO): NO